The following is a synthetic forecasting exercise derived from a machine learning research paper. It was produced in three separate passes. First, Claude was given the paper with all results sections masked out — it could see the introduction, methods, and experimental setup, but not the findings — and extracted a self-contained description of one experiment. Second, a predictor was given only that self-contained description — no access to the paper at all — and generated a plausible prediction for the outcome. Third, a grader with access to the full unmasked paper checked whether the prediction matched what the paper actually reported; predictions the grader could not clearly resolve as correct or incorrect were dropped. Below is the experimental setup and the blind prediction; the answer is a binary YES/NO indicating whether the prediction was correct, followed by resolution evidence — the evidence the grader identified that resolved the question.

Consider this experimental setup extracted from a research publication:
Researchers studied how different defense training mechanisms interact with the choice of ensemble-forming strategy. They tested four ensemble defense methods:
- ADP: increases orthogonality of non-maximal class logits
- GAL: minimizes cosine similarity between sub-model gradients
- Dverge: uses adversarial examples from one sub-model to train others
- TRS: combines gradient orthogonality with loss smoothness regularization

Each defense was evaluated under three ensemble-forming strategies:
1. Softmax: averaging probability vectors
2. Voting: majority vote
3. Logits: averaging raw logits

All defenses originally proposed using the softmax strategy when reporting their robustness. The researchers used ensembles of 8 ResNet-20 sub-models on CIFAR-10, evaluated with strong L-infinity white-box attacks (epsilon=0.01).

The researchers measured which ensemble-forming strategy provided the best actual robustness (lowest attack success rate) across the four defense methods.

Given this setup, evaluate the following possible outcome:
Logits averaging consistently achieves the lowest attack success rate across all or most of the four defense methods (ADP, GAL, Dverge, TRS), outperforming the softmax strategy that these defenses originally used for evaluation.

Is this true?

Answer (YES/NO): YES